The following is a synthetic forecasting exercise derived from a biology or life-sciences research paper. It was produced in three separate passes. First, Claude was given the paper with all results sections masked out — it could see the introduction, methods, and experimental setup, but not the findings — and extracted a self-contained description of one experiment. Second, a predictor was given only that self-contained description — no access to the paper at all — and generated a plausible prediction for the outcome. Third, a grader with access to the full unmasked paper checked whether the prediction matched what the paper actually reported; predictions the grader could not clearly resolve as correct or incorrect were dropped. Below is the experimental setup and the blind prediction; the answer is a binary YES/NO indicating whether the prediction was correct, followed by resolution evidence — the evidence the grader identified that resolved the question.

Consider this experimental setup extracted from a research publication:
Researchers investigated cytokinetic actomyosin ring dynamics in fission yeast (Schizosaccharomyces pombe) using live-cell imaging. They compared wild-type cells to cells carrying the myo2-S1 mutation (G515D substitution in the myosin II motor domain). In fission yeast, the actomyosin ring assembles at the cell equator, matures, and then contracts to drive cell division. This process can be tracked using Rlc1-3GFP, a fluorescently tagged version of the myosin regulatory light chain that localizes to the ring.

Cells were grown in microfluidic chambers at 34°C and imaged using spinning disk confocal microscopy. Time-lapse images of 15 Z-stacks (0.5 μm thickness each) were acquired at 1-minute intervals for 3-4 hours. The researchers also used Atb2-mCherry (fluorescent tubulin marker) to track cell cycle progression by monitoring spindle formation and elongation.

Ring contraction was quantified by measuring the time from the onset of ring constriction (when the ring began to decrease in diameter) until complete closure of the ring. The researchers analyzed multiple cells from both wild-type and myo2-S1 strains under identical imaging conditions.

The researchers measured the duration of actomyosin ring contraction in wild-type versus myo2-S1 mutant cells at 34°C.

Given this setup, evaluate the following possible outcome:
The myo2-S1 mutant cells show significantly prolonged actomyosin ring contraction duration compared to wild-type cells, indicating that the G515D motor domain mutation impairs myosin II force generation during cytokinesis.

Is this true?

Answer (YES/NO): YES